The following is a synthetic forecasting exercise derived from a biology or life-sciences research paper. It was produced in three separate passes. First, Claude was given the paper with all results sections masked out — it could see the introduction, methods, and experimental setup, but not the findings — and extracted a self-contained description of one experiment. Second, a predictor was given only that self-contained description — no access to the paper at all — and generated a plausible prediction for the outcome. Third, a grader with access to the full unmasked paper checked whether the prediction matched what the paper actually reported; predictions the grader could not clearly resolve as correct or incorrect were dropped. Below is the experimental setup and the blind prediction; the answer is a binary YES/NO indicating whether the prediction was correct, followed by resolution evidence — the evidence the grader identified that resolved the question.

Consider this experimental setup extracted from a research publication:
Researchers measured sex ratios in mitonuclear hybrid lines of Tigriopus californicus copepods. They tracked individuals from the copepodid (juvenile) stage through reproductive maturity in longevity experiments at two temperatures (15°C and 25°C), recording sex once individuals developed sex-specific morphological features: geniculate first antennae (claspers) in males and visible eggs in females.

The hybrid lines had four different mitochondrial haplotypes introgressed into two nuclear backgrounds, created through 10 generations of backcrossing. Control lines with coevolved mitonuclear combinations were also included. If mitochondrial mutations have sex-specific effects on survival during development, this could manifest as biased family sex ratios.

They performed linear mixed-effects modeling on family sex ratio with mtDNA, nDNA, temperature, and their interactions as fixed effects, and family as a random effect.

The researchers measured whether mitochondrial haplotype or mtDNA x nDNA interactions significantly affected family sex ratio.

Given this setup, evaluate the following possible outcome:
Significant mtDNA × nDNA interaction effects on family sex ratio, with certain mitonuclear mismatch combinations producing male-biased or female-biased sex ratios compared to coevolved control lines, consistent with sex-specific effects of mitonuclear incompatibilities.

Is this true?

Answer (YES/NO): YES